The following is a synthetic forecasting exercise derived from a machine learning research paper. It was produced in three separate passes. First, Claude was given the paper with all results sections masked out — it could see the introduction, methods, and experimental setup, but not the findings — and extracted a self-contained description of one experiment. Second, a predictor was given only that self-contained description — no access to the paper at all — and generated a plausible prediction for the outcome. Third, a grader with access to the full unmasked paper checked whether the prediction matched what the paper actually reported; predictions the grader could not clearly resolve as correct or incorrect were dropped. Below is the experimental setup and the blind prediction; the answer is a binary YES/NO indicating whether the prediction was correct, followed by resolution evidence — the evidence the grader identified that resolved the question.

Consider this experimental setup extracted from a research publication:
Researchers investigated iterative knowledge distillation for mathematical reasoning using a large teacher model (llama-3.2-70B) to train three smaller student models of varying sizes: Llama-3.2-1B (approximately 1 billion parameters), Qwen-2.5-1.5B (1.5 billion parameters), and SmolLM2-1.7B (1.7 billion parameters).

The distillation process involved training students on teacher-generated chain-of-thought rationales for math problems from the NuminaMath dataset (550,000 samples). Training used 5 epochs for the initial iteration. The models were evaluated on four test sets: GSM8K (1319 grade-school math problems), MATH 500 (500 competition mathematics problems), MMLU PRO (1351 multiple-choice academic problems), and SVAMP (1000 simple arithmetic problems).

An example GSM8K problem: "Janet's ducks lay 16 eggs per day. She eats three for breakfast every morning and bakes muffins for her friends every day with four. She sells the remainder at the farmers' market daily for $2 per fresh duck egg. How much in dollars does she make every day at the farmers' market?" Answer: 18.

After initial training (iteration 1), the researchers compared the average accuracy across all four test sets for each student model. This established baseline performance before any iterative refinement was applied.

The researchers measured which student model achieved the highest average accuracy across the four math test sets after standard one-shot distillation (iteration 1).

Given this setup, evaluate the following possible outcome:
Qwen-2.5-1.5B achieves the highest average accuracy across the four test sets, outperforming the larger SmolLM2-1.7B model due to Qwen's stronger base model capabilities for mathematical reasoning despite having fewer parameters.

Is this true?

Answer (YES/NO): NO